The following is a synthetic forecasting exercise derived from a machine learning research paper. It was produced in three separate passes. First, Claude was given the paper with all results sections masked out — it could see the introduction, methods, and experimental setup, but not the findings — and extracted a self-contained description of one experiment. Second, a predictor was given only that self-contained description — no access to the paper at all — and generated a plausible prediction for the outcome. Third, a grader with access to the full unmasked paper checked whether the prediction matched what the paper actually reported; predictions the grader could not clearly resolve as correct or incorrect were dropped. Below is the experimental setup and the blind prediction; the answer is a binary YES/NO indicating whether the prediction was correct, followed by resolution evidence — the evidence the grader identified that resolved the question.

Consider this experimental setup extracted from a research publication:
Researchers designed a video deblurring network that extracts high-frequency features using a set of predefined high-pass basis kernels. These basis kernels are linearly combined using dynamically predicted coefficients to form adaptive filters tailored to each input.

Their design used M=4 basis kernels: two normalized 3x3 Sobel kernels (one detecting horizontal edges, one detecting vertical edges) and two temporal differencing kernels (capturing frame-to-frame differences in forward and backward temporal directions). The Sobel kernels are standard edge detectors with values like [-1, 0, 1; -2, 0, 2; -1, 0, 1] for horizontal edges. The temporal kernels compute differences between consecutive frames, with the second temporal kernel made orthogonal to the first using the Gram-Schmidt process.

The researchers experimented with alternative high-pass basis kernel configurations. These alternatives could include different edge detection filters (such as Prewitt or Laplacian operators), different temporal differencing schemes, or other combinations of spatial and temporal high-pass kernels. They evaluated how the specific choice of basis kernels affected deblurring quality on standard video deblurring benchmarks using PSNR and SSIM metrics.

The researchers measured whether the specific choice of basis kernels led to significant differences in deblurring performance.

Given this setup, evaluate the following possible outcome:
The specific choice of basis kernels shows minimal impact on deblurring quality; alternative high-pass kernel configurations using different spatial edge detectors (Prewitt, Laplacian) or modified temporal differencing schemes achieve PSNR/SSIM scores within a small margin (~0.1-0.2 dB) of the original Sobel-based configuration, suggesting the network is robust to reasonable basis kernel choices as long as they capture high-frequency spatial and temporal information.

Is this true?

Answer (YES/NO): NO